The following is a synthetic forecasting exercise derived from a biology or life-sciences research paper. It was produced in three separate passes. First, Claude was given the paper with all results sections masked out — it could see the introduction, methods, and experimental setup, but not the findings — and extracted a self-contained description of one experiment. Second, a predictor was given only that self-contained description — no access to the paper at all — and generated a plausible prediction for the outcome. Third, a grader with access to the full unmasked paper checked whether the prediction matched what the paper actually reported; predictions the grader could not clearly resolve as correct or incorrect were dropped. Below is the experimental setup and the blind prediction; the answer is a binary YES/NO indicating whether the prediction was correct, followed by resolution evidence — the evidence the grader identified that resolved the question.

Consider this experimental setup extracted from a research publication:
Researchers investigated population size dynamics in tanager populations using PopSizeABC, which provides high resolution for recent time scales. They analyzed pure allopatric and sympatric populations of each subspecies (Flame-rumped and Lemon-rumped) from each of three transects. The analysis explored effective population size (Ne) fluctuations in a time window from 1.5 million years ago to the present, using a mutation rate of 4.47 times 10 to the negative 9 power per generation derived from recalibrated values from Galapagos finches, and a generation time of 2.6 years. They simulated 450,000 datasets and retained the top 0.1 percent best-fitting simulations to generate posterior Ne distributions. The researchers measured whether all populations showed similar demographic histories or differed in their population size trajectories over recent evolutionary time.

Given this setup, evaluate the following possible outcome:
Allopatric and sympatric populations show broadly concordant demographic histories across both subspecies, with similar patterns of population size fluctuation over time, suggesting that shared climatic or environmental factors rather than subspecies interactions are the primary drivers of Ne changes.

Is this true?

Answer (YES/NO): YES